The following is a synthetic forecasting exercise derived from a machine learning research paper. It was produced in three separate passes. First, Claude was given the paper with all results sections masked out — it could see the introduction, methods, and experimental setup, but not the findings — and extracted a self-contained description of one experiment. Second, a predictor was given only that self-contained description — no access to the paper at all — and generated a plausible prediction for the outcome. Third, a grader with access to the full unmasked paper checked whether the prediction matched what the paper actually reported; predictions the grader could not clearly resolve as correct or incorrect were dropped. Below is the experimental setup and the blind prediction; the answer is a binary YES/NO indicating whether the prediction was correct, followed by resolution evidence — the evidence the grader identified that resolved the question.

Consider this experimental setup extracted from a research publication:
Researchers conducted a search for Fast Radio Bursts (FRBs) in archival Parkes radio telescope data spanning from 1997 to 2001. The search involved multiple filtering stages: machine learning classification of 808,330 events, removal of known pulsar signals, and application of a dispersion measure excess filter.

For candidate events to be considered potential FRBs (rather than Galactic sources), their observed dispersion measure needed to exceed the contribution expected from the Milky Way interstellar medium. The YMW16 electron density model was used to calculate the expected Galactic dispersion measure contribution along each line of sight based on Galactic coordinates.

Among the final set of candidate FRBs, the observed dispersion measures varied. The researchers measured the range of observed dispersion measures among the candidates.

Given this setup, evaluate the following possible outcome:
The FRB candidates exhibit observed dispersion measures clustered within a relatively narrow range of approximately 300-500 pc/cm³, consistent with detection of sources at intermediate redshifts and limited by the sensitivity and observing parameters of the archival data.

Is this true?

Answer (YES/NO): NO